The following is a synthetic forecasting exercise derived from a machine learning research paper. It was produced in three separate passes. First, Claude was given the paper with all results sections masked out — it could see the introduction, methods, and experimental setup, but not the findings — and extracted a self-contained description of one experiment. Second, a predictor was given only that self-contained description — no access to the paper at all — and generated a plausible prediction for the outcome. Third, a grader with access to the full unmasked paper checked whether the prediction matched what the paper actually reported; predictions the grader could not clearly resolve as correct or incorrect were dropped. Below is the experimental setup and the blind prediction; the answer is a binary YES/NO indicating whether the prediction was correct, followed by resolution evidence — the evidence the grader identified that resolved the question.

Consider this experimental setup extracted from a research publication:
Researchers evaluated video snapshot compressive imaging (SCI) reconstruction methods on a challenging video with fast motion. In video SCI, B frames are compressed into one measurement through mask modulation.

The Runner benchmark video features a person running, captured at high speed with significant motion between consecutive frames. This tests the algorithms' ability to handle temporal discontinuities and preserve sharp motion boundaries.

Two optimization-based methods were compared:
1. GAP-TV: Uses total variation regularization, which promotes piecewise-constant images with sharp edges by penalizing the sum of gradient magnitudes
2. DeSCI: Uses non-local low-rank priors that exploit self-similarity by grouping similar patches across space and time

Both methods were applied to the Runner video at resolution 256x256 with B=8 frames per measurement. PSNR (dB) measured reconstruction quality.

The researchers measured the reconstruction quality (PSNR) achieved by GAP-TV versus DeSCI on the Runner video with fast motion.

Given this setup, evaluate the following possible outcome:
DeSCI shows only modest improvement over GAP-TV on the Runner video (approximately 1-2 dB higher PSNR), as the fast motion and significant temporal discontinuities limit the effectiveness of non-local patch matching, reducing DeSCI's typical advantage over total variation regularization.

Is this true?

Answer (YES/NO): NO